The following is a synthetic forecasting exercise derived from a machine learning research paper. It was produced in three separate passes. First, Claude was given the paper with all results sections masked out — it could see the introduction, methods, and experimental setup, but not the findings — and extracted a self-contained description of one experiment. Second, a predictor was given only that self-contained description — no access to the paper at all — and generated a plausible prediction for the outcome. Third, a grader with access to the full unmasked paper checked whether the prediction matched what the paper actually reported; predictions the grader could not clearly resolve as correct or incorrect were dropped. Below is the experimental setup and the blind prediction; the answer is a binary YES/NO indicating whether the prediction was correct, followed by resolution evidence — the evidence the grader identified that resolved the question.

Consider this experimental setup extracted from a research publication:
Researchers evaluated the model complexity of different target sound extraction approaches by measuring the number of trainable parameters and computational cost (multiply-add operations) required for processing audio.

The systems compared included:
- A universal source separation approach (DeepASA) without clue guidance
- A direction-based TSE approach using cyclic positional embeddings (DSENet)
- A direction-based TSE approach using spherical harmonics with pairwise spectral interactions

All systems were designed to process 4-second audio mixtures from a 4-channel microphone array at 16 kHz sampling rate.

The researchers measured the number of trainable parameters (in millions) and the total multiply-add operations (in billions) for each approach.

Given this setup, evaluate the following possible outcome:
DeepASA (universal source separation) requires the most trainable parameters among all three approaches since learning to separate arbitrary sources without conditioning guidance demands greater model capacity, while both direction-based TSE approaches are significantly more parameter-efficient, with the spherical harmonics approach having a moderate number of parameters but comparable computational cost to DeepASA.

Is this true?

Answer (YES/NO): NO